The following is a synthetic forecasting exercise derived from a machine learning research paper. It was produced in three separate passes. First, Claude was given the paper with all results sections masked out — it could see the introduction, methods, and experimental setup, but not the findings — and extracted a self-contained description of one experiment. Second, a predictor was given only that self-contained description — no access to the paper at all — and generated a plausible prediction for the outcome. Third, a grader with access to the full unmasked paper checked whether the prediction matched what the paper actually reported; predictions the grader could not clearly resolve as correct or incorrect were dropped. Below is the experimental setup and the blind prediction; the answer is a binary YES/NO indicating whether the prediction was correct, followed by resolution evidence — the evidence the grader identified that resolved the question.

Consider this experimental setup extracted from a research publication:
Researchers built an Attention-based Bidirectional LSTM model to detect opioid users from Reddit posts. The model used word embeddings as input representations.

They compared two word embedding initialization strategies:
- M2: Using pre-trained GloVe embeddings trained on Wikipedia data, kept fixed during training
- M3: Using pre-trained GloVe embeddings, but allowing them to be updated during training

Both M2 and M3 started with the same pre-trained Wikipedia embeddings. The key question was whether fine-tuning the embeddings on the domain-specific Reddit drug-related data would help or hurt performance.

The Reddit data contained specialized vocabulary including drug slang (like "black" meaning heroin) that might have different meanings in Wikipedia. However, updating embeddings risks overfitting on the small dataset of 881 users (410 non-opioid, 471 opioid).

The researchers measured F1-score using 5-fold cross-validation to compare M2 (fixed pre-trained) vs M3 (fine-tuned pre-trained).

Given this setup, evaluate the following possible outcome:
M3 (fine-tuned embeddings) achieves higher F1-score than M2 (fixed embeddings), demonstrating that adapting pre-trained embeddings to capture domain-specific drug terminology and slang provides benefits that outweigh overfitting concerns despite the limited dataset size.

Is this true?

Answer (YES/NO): NO